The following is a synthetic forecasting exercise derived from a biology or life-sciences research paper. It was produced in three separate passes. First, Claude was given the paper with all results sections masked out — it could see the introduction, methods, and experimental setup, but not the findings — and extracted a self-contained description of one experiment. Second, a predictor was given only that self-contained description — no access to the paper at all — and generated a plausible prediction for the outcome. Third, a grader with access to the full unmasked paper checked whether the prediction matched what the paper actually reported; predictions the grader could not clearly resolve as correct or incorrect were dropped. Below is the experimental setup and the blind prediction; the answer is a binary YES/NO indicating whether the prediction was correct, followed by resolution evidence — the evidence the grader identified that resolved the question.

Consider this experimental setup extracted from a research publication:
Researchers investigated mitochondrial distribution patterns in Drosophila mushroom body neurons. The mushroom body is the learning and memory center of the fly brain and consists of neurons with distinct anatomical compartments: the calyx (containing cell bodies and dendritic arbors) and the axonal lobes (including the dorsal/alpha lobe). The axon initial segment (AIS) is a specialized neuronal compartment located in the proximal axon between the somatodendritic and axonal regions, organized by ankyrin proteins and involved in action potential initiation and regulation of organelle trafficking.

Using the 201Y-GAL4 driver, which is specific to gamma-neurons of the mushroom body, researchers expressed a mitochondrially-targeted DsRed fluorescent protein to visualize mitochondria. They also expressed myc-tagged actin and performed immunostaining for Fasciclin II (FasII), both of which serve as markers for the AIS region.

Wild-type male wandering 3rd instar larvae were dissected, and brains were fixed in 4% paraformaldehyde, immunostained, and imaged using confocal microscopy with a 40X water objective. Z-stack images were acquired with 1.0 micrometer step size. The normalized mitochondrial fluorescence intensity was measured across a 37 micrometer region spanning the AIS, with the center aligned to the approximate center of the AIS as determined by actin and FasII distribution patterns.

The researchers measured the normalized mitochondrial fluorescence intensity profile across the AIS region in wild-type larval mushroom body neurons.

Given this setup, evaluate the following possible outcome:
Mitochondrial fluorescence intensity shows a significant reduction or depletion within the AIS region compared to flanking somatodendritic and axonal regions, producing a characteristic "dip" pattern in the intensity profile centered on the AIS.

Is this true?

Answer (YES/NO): YES